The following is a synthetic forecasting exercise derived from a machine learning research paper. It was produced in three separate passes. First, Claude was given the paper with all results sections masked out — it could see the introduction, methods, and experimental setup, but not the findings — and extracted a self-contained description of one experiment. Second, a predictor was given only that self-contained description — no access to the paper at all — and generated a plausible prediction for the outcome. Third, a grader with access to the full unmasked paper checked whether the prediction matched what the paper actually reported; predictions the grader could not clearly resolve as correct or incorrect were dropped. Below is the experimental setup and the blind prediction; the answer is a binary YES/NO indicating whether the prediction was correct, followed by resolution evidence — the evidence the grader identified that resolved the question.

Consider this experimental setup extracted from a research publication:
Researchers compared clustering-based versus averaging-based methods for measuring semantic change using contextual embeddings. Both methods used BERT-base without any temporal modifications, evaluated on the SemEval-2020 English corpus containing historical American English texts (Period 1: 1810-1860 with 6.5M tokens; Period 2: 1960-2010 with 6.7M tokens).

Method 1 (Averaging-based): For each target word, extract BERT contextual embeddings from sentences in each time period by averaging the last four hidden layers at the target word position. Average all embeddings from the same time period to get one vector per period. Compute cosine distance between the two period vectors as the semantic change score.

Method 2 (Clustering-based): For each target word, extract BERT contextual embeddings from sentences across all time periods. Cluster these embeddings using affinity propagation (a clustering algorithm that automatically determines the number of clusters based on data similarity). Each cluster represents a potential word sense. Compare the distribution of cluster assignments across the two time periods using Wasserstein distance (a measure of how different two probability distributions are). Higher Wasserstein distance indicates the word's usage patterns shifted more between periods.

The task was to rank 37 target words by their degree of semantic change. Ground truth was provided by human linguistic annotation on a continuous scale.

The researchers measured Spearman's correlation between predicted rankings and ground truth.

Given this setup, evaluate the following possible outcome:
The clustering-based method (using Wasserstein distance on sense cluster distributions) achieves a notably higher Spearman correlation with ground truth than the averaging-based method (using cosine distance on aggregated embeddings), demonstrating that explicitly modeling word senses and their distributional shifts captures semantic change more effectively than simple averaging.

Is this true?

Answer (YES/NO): YES